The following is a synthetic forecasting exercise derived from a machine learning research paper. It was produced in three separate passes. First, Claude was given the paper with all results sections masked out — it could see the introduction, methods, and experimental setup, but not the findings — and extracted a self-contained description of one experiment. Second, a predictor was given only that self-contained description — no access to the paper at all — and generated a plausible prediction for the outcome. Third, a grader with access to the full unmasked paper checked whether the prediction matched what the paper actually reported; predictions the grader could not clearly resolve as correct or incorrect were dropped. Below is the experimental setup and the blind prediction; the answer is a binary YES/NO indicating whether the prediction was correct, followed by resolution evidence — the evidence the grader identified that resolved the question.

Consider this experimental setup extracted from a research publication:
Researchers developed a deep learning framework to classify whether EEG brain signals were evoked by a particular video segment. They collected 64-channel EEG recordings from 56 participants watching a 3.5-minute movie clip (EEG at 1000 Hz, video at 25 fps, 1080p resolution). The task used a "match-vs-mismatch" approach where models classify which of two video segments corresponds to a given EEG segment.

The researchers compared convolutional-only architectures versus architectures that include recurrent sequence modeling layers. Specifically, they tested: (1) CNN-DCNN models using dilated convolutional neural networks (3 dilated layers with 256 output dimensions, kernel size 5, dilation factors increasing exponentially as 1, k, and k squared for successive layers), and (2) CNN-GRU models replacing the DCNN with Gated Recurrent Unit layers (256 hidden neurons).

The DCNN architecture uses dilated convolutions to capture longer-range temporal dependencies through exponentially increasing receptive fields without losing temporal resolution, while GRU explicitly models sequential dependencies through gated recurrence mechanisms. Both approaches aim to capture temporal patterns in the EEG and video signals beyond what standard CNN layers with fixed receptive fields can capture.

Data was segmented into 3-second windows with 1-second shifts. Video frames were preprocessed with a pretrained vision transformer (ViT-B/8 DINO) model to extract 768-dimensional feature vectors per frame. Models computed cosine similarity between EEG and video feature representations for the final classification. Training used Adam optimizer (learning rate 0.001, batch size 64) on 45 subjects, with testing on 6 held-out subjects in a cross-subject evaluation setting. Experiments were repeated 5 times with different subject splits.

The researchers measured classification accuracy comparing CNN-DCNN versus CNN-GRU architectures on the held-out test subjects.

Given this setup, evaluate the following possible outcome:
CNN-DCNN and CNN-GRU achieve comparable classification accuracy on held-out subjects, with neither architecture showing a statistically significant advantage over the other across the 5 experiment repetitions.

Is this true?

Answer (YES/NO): NO